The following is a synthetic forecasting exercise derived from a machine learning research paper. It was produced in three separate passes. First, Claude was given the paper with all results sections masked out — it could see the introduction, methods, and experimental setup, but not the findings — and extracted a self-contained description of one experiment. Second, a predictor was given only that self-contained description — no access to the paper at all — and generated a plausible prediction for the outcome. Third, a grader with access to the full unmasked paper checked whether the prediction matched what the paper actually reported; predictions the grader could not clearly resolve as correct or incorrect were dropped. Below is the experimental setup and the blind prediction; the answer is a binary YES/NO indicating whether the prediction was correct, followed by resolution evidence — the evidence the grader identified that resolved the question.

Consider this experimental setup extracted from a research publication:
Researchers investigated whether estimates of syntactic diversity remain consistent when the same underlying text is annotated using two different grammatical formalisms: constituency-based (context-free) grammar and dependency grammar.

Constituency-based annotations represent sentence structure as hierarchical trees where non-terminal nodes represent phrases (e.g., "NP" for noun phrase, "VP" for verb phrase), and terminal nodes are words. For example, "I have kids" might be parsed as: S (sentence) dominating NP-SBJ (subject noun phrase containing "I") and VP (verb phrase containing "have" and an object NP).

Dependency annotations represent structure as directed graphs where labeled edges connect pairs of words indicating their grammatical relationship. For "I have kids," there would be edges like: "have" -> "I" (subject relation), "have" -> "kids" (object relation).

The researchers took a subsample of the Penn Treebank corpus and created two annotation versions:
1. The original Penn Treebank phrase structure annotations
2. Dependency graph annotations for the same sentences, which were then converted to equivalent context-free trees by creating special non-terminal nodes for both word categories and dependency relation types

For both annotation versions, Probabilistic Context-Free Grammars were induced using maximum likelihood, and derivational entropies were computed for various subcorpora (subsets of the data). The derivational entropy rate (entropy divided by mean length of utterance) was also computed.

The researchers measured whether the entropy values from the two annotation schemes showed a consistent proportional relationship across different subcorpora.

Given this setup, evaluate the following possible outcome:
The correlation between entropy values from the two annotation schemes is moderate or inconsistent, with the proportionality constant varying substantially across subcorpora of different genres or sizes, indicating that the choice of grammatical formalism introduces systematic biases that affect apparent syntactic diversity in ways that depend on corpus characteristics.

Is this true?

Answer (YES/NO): NO